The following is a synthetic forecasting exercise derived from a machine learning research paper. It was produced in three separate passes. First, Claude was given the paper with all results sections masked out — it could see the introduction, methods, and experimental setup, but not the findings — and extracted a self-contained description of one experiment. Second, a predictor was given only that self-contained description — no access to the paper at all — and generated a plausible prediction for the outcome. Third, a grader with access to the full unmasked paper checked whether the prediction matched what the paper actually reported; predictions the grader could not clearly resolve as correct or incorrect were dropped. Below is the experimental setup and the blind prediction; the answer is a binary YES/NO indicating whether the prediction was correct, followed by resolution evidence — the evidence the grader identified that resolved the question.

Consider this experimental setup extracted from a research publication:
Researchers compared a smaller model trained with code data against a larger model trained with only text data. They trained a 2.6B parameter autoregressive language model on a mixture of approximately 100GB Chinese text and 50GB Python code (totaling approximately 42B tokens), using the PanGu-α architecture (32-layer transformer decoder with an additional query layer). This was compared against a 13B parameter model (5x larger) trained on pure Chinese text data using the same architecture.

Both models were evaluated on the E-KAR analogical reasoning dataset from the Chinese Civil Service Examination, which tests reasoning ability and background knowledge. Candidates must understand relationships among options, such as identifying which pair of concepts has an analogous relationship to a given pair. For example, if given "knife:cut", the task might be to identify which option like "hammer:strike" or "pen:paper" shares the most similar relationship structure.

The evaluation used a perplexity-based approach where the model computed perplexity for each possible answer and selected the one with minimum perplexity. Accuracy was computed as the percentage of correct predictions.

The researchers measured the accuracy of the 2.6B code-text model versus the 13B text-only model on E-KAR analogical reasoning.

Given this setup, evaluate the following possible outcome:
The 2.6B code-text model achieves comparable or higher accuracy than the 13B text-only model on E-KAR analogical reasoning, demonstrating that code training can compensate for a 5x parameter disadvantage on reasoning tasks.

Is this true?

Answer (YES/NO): YES